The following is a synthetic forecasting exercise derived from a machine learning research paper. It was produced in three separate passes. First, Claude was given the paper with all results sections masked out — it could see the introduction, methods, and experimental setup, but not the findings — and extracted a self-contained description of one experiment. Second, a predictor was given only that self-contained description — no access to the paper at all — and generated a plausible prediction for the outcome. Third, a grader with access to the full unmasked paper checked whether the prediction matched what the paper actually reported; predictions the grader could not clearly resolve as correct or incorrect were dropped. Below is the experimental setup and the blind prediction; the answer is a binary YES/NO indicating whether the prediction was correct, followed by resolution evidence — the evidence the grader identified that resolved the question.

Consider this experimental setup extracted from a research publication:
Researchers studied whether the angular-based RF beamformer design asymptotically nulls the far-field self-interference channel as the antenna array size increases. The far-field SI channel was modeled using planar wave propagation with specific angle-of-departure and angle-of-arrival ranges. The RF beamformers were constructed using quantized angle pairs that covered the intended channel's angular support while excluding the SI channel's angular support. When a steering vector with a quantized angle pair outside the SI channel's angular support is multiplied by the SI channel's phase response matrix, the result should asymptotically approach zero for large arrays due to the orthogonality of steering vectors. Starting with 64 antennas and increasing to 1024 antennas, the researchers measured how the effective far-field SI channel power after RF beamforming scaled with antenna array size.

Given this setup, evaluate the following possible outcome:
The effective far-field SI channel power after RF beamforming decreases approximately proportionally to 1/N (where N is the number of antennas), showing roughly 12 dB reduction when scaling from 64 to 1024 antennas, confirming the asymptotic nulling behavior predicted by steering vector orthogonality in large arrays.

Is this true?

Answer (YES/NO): NO